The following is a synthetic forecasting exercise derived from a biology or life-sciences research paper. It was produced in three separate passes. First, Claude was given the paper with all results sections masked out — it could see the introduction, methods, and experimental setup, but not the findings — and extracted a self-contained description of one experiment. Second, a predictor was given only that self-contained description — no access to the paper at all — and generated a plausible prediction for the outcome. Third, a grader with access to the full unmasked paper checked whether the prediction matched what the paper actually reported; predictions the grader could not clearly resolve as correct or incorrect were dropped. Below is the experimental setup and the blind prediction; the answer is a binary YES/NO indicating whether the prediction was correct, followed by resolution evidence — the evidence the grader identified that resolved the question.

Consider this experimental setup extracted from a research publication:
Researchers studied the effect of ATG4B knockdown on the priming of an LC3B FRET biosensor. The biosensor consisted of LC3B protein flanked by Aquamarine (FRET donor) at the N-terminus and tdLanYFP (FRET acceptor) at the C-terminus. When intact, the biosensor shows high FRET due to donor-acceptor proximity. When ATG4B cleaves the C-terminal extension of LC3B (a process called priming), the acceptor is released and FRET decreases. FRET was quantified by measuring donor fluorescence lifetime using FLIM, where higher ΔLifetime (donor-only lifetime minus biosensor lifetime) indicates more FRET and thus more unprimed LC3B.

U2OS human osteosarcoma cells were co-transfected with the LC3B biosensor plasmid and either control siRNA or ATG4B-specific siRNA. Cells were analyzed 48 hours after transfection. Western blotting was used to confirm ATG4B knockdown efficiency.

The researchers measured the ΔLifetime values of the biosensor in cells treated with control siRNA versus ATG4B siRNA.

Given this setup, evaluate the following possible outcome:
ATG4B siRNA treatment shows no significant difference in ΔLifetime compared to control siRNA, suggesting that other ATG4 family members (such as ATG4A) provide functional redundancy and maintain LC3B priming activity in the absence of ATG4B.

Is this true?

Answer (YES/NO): NO